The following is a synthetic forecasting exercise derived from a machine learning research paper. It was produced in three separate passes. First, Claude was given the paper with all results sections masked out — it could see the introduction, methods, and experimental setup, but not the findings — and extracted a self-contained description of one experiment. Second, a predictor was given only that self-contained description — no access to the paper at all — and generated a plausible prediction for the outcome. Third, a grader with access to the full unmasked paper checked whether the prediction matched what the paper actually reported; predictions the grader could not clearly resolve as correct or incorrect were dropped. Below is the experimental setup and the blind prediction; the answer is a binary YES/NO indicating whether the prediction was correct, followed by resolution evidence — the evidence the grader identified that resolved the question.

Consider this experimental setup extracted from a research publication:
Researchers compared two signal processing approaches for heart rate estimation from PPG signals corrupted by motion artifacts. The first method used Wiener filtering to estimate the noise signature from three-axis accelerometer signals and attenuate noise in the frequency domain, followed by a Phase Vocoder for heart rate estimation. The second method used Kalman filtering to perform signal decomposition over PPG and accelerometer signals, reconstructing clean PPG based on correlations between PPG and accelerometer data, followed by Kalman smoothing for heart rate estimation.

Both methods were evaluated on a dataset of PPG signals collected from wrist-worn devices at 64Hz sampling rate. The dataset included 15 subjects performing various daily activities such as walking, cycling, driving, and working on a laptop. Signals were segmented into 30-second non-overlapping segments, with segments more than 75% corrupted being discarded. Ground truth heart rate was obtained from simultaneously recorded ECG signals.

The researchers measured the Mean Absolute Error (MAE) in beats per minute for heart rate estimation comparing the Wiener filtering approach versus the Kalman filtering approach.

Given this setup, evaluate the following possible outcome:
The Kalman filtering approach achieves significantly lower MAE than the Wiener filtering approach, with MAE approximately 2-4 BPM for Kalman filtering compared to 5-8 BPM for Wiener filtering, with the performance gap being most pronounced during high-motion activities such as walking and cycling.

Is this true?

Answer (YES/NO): NO